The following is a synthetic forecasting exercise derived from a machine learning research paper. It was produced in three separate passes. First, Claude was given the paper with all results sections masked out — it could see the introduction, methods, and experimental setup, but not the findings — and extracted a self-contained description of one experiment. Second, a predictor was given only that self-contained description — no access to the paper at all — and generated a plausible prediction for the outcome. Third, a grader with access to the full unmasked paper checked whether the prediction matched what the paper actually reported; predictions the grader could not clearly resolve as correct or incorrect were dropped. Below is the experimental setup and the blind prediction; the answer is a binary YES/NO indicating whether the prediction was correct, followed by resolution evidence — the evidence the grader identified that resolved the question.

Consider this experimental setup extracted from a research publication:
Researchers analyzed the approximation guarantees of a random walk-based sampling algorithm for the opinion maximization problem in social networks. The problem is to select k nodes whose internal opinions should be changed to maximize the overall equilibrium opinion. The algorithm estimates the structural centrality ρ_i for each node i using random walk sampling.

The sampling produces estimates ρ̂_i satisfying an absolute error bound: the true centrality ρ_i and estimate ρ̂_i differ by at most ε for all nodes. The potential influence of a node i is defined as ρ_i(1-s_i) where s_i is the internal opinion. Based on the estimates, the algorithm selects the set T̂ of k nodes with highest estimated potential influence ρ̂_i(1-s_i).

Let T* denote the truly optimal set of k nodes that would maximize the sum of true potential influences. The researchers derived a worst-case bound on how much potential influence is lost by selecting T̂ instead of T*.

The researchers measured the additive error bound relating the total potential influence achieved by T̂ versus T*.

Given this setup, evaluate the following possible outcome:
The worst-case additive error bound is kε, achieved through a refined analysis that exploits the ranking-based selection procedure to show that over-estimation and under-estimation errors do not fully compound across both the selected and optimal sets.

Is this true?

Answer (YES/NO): NO